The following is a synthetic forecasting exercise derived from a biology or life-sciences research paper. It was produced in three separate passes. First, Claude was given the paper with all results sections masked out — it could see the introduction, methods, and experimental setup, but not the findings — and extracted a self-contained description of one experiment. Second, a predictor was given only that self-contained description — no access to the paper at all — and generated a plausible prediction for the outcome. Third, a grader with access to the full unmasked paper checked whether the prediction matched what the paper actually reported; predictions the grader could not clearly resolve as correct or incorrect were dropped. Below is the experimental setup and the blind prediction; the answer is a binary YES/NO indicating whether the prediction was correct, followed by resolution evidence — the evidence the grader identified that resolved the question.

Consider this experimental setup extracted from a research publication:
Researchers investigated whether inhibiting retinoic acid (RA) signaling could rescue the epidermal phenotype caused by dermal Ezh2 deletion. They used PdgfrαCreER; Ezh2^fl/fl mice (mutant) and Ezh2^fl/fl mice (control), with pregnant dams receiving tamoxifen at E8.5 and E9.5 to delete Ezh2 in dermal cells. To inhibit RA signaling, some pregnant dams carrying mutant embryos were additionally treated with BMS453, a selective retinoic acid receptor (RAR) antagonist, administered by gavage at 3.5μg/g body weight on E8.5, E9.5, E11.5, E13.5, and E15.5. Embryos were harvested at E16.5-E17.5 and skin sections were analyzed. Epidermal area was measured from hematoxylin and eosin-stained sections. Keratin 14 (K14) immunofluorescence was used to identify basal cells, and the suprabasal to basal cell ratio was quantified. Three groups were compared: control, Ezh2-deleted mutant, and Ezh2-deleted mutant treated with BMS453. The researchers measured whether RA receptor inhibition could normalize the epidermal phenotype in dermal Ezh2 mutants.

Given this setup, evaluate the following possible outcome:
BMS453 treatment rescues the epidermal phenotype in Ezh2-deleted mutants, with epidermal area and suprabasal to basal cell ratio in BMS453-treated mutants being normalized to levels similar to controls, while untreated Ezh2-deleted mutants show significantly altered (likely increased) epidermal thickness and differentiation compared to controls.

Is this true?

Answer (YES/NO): NO